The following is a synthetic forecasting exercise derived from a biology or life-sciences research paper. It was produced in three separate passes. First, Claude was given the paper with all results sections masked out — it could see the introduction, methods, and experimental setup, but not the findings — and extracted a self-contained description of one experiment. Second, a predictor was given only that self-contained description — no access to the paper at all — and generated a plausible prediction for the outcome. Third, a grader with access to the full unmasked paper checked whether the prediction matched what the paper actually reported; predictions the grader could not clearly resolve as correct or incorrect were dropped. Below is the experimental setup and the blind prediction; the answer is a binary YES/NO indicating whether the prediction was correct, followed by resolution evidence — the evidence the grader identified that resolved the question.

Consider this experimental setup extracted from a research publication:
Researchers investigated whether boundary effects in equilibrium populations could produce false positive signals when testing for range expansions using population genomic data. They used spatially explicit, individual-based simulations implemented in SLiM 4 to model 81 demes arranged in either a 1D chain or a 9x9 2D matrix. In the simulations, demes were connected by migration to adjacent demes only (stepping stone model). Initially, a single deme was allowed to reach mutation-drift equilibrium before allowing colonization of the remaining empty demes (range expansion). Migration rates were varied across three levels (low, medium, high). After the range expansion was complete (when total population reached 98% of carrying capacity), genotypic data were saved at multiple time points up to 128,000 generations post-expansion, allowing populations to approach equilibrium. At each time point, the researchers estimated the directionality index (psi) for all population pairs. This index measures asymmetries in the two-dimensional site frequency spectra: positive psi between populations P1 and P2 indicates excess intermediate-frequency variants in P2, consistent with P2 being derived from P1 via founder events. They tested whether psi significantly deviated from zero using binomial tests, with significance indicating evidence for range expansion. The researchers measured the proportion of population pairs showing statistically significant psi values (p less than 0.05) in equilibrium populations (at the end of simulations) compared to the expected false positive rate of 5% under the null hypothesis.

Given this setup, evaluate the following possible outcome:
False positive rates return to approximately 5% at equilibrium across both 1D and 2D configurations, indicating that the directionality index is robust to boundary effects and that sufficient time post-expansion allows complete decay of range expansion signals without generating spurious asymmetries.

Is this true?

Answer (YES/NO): NO